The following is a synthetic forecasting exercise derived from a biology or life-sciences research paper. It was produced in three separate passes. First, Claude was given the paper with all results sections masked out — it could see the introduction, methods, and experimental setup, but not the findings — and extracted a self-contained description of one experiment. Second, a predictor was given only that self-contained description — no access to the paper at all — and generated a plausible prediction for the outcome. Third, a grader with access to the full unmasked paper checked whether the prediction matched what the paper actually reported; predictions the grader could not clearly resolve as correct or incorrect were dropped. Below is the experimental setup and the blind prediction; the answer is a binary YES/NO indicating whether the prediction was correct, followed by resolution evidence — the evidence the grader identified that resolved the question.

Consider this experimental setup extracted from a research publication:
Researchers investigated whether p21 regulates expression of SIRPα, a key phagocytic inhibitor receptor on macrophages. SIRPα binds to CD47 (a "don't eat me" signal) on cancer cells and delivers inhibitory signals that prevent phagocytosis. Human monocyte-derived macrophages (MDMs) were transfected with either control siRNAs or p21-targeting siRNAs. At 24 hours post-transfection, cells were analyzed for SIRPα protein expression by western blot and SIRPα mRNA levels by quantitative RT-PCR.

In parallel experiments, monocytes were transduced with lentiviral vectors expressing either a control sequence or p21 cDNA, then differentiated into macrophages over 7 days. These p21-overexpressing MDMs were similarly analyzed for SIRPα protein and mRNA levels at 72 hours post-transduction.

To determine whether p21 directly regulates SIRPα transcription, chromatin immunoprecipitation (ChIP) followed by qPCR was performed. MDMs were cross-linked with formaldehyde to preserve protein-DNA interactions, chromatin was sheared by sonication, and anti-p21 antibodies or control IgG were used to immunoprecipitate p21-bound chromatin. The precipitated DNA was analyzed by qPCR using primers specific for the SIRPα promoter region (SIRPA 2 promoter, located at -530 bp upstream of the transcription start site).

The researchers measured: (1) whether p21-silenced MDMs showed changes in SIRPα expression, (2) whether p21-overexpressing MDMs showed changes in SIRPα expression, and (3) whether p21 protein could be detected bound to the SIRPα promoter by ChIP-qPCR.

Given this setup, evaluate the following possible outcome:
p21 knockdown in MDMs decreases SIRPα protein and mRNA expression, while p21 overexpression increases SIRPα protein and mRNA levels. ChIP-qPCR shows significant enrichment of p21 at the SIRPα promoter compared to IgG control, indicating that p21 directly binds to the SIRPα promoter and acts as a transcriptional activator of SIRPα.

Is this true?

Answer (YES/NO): NO